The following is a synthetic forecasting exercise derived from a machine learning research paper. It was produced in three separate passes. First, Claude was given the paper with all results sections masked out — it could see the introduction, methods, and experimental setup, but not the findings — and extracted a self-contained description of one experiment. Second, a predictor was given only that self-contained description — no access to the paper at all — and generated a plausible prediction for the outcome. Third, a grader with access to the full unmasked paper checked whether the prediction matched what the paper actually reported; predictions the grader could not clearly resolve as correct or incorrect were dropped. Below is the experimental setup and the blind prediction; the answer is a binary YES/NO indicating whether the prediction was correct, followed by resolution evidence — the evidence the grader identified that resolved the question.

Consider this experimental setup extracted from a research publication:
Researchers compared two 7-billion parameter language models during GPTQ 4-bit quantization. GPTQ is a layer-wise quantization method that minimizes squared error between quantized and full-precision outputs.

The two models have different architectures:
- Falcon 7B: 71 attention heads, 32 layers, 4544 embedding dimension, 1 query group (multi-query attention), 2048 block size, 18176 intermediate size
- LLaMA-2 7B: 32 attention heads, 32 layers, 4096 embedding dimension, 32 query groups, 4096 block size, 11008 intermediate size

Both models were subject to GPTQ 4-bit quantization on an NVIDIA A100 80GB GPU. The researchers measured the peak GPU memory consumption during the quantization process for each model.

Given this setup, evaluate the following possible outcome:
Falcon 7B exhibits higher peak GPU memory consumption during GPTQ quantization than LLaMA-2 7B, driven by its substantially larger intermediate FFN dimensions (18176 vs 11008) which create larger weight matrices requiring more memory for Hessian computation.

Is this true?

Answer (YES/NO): NO